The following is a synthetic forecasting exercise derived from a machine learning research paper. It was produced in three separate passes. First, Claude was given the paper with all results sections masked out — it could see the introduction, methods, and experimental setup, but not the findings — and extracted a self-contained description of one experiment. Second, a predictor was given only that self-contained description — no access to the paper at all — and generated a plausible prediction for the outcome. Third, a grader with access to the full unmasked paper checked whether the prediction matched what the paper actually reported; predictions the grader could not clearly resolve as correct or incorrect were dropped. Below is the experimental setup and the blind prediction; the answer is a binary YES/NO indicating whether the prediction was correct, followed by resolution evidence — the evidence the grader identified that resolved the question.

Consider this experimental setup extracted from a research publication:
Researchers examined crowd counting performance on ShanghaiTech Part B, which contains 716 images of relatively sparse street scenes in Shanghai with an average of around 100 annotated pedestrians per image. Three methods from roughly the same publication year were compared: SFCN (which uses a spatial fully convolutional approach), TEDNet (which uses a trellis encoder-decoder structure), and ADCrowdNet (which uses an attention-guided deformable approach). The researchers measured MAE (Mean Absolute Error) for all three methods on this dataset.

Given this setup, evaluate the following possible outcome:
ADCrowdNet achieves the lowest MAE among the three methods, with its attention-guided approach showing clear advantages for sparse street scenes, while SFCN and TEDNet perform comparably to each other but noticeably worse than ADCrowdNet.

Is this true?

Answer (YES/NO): NO